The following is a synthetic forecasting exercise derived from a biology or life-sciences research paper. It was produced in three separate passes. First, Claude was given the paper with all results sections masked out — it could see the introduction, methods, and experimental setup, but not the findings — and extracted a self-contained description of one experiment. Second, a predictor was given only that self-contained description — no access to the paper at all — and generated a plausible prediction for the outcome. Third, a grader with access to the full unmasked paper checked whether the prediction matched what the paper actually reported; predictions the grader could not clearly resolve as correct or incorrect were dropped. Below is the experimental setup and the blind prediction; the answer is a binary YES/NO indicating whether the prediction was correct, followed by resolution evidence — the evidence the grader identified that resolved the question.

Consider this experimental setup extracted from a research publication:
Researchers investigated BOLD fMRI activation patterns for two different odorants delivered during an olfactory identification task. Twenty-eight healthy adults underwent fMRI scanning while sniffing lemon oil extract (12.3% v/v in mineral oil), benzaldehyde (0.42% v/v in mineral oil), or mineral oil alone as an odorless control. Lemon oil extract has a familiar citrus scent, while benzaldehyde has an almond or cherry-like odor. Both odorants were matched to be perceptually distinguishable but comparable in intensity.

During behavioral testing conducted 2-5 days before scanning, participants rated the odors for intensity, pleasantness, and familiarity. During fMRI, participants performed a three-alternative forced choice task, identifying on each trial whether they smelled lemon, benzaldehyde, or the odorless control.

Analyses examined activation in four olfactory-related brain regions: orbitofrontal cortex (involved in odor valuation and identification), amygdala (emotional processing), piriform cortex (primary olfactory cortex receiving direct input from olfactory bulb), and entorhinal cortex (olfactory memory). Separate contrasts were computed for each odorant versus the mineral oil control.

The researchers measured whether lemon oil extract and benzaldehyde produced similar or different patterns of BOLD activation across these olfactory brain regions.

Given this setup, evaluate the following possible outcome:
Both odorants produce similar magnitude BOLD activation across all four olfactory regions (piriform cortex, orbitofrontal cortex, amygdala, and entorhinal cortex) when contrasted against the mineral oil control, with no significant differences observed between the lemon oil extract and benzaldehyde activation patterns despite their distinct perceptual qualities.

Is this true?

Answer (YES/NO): NO